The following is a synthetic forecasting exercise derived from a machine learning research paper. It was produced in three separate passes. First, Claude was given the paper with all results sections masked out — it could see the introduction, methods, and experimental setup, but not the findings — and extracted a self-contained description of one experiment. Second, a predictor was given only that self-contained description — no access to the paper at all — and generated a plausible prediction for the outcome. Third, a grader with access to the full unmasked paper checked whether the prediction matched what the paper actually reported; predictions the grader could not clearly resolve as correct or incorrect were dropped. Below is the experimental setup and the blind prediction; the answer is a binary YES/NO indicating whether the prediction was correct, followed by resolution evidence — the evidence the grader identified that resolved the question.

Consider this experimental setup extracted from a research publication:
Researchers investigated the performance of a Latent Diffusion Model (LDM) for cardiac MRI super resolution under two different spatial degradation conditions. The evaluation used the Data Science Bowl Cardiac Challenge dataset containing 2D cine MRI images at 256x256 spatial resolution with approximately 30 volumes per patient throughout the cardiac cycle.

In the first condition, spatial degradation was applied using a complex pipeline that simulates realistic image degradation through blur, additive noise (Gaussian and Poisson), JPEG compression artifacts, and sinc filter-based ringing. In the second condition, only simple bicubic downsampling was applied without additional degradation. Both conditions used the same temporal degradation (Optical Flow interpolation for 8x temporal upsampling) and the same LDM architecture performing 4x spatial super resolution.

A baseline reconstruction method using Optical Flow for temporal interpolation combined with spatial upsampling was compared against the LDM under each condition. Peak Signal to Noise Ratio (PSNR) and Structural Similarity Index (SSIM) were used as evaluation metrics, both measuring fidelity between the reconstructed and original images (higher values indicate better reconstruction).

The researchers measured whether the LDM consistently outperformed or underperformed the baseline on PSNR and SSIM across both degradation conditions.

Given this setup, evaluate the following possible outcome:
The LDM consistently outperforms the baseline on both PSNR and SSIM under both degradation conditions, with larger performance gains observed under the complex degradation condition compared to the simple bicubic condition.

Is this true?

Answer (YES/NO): NO